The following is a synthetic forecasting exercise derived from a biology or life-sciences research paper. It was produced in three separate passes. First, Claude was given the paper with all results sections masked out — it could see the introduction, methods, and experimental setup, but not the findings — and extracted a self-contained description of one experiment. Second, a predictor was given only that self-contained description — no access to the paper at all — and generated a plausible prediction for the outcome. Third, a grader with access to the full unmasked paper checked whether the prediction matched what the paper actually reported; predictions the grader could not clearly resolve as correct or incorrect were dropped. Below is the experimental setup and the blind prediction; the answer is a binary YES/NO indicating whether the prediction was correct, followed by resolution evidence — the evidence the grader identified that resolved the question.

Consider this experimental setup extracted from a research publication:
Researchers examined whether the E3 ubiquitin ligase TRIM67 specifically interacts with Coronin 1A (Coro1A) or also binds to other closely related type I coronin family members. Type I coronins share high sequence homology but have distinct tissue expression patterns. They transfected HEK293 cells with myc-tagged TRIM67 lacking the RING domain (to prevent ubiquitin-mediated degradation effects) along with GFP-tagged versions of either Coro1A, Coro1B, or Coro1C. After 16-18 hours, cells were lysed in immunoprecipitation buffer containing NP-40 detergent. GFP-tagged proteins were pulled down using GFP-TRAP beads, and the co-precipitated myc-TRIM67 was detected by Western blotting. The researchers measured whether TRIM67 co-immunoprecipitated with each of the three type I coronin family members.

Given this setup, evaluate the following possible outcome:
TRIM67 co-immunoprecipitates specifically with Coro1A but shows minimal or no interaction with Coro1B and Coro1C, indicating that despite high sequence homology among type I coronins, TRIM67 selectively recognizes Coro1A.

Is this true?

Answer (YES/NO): NO